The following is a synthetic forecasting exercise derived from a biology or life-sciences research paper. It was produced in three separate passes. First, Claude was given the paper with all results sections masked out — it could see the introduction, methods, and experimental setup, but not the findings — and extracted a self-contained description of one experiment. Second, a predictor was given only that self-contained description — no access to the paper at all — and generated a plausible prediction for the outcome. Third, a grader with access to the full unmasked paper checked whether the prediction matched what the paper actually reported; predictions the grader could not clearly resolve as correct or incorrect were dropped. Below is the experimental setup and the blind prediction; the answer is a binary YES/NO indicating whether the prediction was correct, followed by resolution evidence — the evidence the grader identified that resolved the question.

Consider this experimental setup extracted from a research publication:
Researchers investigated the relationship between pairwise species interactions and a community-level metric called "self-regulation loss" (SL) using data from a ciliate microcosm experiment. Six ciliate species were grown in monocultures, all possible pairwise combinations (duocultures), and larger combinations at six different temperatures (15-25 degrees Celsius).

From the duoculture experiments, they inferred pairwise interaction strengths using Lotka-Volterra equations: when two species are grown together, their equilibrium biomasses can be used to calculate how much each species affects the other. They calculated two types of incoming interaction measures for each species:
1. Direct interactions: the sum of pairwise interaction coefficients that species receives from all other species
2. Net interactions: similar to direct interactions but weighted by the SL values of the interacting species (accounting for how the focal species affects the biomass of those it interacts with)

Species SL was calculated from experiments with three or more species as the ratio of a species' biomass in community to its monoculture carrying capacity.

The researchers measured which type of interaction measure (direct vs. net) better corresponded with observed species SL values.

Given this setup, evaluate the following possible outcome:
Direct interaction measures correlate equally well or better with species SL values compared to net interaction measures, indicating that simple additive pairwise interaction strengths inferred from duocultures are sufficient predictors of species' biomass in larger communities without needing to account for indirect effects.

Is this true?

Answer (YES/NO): NO